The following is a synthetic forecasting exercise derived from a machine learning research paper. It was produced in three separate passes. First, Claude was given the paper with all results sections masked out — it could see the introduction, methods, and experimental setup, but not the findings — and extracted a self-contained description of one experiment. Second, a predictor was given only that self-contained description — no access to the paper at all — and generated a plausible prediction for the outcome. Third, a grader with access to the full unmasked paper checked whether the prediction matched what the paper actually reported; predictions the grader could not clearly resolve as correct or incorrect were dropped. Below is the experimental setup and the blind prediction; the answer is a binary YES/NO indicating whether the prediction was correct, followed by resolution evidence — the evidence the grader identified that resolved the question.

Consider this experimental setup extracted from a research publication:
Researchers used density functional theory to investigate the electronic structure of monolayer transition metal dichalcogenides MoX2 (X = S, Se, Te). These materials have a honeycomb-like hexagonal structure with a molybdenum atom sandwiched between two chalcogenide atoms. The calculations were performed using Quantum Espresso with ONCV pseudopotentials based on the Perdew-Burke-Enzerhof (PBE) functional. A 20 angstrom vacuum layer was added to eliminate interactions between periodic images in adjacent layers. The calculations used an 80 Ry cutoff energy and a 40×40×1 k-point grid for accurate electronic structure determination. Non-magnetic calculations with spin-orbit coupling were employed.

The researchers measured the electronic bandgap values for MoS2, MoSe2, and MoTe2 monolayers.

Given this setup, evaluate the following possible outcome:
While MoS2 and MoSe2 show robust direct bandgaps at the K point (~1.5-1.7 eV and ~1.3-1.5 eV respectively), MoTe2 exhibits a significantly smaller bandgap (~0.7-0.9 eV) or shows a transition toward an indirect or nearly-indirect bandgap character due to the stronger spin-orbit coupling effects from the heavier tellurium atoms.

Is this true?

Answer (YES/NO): NO